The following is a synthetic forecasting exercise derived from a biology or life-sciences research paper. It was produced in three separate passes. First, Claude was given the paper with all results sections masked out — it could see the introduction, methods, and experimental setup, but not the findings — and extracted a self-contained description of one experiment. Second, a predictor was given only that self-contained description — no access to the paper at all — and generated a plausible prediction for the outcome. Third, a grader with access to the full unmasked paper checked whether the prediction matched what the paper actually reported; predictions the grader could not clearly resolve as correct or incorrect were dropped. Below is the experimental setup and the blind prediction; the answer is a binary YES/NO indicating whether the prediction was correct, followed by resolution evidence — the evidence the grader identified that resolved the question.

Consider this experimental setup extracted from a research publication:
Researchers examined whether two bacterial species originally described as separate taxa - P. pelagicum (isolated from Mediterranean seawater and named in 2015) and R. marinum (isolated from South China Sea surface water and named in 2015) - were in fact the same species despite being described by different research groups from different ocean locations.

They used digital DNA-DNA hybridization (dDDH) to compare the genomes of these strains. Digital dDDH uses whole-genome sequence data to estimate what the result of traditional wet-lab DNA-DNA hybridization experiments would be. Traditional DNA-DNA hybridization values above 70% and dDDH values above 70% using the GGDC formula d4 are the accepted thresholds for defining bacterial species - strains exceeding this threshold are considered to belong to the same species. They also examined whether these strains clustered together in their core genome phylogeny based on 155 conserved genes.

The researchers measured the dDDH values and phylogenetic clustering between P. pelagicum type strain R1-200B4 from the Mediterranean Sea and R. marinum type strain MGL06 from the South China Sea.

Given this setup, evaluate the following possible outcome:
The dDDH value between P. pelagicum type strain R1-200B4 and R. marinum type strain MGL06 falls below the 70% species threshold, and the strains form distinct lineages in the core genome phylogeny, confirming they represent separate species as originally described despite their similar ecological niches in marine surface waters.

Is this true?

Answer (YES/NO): NO